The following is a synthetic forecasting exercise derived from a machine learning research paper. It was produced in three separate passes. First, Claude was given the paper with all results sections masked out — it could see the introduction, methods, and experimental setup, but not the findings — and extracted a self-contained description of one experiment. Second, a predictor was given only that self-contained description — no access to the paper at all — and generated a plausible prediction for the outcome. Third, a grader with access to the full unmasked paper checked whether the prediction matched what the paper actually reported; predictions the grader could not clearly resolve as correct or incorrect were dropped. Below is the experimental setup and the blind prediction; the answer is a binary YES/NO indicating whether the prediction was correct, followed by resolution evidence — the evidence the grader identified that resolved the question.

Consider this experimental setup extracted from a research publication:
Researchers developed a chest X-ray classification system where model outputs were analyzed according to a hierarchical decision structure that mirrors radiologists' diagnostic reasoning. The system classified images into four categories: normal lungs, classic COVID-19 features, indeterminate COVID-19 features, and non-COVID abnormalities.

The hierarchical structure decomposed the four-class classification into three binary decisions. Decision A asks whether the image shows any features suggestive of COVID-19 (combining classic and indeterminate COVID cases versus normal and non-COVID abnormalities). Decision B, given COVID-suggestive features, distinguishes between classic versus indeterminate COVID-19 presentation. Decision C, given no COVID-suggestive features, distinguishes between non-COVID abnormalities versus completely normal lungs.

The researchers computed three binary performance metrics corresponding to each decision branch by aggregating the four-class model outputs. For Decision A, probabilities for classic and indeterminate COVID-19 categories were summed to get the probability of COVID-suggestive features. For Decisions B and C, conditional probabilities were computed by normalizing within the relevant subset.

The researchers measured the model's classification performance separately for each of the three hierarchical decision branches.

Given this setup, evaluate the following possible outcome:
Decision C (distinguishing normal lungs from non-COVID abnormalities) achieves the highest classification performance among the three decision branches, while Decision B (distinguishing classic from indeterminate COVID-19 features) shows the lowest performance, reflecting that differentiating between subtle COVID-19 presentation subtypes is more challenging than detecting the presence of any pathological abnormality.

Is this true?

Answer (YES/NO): NO